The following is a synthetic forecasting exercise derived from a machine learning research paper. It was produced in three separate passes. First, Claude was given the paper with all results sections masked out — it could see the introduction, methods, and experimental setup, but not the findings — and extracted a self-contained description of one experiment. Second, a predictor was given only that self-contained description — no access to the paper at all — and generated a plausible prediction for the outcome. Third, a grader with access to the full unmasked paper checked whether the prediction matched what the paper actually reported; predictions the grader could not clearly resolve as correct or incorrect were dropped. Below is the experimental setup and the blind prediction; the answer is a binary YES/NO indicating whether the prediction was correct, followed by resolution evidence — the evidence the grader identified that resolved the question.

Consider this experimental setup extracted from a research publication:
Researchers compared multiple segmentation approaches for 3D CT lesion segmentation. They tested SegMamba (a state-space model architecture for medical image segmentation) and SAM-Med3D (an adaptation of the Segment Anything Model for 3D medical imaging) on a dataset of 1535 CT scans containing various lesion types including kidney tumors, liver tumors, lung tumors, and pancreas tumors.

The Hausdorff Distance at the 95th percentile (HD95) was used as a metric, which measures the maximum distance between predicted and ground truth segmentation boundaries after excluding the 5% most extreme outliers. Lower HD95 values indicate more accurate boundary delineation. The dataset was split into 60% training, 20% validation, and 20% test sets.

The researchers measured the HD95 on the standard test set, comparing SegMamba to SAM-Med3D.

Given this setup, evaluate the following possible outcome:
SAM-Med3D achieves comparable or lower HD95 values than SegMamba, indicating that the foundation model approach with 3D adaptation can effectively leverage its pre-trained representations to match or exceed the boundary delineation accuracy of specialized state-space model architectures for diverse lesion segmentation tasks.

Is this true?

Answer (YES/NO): YES